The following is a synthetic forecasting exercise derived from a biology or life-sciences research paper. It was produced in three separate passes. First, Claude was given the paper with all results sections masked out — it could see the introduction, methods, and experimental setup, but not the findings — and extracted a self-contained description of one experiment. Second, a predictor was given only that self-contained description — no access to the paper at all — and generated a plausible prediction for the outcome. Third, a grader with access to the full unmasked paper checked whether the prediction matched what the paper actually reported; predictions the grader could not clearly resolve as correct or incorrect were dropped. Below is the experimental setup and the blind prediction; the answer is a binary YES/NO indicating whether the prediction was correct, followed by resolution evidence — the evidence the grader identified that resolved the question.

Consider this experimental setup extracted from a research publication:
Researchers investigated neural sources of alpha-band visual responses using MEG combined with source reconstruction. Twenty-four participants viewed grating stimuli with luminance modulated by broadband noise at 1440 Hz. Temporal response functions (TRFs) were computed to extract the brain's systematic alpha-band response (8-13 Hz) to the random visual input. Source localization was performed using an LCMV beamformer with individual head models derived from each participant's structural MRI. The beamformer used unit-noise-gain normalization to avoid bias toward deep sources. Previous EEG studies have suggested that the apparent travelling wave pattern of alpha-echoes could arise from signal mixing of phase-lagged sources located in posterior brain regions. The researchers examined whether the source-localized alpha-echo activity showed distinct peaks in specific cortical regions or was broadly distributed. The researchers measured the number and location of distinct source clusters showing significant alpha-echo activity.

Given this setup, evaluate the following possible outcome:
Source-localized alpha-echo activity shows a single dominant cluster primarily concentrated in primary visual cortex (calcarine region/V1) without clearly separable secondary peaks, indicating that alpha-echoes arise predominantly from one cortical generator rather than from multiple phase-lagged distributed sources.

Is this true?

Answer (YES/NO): NO